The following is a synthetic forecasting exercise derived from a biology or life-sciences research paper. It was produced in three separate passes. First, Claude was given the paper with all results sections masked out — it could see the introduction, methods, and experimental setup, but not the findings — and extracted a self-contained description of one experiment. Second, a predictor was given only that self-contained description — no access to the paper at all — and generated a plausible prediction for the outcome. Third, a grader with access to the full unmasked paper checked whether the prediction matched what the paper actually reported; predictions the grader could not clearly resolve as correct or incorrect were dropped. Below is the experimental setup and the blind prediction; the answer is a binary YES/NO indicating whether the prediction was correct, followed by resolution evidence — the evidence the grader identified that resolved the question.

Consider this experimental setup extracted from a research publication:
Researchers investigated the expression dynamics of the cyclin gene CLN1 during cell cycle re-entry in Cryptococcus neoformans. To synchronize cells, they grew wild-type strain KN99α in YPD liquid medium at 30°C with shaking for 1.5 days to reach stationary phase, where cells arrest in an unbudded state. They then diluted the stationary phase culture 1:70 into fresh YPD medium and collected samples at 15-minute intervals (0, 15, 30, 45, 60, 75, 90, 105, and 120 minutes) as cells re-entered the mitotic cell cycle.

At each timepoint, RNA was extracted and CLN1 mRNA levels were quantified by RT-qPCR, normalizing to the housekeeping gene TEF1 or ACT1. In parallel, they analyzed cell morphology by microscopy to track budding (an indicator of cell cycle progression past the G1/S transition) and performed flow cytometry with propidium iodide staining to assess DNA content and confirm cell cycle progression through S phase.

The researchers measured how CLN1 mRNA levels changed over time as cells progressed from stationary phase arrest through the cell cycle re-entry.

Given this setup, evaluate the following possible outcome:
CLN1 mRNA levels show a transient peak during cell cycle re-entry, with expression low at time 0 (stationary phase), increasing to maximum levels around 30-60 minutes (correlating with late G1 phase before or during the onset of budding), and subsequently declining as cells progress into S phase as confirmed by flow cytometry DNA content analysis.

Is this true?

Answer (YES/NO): YES